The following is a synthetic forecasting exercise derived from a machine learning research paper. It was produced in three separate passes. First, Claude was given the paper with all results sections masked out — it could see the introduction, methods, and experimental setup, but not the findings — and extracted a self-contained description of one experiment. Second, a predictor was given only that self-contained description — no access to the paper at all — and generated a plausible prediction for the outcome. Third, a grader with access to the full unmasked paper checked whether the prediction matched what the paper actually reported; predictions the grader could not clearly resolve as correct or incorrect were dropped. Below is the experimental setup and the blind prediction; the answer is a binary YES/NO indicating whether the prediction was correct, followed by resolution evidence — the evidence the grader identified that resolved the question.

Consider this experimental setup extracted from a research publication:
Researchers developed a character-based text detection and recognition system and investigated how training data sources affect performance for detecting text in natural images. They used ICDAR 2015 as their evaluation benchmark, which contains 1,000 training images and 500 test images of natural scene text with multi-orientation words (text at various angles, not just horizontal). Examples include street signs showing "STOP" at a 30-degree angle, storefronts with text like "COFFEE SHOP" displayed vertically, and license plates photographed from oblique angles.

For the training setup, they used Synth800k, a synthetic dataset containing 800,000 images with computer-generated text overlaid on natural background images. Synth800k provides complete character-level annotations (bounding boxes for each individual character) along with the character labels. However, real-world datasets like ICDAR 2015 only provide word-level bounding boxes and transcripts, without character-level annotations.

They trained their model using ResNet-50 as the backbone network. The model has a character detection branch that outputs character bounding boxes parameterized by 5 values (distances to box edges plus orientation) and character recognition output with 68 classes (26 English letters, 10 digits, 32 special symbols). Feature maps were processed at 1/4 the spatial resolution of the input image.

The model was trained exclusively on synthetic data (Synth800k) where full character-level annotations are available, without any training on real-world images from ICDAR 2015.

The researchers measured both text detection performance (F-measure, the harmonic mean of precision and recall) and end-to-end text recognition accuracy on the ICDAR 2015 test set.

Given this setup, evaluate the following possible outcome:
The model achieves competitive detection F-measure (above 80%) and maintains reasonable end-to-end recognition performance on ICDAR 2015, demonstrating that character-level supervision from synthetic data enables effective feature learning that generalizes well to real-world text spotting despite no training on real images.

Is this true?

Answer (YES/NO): NO